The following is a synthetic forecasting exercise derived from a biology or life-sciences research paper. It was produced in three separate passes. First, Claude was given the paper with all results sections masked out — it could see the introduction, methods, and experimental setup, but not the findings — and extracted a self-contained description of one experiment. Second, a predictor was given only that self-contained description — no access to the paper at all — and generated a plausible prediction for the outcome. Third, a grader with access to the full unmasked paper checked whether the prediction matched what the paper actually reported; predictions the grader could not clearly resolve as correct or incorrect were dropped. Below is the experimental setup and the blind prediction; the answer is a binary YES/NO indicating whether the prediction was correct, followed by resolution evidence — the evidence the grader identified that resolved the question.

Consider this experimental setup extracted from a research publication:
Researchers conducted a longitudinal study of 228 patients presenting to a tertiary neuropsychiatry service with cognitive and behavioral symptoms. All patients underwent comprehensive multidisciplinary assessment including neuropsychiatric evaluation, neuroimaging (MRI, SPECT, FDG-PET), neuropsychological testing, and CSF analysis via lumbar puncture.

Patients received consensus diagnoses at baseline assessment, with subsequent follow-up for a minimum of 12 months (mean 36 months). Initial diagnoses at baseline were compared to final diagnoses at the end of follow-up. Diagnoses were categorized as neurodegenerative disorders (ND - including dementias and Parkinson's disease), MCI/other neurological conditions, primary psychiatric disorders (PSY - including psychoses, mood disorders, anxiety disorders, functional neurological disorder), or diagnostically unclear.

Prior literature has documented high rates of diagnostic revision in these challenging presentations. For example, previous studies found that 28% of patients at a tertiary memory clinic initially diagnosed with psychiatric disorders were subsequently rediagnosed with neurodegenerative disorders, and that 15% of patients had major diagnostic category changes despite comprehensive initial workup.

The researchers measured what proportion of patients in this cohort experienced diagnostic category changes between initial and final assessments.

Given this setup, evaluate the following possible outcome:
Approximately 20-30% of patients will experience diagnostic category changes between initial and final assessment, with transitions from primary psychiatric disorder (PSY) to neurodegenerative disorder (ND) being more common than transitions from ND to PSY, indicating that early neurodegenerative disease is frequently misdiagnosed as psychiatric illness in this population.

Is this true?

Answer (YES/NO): NO